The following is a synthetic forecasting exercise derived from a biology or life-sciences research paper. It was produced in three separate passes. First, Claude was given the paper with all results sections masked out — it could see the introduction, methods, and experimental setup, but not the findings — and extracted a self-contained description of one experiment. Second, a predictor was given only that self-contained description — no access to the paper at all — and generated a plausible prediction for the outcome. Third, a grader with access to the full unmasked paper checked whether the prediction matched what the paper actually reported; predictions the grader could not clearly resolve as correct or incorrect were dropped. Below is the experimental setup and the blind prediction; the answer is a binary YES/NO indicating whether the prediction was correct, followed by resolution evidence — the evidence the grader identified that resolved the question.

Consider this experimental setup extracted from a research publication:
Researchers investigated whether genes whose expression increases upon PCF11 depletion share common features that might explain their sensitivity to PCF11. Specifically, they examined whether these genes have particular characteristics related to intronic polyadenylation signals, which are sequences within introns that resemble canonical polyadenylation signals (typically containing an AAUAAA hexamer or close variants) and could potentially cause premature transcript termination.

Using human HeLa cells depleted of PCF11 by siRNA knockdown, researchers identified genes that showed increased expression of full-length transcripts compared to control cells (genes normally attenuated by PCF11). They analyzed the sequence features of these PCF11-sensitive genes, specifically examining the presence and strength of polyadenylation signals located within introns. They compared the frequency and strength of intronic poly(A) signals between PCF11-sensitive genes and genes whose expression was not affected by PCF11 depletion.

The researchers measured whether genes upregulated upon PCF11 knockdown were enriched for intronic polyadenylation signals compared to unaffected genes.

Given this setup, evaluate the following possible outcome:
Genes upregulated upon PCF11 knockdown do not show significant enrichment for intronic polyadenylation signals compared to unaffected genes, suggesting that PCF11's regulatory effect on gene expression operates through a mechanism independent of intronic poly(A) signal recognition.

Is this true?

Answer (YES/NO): NO